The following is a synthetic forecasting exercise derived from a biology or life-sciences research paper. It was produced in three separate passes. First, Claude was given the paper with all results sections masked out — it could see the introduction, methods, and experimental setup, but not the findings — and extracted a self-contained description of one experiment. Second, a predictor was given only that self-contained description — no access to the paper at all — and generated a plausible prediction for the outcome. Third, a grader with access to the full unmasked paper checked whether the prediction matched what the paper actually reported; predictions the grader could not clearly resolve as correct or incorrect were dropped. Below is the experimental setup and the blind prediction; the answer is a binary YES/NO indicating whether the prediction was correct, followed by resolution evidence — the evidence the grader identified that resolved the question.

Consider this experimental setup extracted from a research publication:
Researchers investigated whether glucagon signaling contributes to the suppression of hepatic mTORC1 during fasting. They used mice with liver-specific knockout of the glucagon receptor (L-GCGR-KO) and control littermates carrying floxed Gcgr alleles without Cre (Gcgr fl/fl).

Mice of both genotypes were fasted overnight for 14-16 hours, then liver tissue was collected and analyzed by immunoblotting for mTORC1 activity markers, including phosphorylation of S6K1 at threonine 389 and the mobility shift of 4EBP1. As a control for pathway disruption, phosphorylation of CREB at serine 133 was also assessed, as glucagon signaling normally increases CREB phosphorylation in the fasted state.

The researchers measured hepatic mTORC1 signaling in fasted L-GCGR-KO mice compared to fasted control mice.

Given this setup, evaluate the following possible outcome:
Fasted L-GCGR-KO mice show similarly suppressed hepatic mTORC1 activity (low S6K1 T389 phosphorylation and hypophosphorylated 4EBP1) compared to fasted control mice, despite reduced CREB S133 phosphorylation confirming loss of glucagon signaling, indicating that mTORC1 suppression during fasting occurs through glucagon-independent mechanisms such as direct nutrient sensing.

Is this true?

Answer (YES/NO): NO